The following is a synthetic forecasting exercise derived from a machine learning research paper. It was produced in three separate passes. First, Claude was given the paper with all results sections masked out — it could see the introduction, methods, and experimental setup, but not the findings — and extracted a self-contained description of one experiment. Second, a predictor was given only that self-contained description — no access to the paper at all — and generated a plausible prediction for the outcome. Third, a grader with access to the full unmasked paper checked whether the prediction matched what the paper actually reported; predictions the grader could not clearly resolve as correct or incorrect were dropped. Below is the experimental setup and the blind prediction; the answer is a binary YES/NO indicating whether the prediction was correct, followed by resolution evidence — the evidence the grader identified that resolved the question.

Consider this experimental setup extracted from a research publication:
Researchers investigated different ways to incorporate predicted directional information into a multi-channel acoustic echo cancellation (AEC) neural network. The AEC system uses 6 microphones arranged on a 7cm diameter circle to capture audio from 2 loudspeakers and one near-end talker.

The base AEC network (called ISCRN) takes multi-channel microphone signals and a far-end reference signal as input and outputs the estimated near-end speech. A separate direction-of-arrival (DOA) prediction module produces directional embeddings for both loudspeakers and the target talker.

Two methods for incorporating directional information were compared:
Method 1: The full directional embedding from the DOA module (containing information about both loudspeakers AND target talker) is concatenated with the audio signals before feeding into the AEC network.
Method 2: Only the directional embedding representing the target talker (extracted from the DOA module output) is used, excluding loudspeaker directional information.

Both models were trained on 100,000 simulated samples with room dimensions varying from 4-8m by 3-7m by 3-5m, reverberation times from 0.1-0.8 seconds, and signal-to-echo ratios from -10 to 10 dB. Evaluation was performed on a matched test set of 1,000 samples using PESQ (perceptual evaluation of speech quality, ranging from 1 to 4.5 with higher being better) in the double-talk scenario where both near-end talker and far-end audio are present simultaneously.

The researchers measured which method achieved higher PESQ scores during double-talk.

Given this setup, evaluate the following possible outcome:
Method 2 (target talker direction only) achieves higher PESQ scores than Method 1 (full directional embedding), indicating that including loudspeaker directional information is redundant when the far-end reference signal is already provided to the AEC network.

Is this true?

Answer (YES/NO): YES